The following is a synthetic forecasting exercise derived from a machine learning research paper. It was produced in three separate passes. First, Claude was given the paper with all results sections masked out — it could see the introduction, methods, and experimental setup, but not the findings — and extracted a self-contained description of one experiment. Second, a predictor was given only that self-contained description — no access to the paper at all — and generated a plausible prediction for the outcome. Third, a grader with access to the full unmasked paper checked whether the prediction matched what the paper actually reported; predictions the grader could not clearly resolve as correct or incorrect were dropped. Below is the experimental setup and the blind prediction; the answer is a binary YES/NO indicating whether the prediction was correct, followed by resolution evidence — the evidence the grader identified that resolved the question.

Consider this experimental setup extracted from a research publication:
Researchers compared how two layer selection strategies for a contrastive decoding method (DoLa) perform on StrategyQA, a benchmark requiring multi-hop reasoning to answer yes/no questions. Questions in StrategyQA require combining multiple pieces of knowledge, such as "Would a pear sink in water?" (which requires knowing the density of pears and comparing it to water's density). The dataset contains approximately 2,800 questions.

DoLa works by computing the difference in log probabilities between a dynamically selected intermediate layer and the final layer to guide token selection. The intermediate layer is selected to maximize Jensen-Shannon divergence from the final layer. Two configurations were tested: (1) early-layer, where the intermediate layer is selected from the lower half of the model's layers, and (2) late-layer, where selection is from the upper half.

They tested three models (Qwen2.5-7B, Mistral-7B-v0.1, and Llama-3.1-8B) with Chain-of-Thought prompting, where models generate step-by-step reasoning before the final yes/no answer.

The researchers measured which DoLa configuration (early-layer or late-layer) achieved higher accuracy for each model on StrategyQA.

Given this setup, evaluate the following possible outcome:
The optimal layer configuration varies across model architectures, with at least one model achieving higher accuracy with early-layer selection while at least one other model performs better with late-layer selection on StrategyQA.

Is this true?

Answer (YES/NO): YES